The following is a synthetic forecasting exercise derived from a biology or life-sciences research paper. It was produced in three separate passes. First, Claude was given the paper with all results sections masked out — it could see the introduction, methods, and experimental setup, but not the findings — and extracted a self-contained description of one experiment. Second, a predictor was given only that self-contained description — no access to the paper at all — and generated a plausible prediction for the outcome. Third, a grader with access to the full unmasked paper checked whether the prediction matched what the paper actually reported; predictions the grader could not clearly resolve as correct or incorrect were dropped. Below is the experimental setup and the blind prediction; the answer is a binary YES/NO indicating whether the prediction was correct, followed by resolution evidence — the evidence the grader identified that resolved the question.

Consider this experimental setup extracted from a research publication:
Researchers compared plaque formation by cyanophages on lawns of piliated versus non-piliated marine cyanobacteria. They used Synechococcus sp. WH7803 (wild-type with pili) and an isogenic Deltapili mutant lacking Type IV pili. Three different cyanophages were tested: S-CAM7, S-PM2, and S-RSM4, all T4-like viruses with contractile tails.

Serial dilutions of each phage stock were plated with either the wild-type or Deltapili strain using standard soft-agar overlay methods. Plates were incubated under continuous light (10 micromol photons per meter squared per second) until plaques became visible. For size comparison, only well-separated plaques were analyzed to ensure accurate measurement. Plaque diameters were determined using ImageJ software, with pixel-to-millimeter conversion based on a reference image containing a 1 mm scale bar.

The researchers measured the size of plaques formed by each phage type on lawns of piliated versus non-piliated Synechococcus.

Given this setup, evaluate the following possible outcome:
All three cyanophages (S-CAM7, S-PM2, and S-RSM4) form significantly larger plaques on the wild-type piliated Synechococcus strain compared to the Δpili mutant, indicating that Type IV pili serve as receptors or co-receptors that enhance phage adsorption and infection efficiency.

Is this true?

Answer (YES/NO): NO